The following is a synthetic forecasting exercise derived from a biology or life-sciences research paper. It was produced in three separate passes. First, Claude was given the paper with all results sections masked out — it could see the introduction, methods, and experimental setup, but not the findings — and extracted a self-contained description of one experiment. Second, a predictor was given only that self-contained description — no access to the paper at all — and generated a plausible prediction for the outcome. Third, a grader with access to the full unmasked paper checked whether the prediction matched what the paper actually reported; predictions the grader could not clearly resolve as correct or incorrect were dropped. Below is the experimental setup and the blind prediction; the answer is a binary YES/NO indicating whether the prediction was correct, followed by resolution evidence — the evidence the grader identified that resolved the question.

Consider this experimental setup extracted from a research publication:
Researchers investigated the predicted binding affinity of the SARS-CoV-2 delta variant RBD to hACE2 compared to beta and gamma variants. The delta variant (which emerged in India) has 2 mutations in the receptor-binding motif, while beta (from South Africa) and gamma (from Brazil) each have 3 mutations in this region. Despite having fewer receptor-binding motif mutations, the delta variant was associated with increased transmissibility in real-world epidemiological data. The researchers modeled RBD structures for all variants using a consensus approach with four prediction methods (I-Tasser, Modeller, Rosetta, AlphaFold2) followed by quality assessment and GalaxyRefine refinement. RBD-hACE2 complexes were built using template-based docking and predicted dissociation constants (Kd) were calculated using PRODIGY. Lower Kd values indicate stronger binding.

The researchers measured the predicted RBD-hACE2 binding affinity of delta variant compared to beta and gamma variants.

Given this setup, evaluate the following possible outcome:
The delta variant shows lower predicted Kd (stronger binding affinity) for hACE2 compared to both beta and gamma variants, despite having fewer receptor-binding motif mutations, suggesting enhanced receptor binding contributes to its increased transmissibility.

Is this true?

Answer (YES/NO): YES